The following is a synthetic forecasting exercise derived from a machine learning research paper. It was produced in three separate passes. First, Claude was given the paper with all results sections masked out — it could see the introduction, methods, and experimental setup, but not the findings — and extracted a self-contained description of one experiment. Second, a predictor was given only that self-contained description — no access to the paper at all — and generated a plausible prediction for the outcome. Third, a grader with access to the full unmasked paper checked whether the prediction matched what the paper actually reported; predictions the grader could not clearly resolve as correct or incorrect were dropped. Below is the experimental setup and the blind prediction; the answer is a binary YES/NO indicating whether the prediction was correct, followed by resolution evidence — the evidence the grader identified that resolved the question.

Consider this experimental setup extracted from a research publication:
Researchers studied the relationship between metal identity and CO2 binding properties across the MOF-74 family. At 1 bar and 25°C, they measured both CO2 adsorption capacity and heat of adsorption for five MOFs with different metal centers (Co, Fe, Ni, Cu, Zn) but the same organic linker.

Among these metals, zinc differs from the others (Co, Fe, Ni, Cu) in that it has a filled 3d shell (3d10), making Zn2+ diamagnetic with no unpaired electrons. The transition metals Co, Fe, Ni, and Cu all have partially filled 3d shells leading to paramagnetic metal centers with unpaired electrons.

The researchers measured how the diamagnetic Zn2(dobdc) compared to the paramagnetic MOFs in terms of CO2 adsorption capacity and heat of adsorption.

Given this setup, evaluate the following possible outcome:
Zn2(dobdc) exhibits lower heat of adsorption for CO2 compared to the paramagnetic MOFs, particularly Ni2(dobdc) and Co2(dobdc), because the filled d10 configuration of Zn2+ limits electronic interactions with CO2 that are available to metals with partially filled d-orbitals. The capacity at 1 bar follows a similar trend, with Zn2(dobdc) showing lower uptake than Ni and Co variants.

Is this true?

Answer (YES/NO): NO